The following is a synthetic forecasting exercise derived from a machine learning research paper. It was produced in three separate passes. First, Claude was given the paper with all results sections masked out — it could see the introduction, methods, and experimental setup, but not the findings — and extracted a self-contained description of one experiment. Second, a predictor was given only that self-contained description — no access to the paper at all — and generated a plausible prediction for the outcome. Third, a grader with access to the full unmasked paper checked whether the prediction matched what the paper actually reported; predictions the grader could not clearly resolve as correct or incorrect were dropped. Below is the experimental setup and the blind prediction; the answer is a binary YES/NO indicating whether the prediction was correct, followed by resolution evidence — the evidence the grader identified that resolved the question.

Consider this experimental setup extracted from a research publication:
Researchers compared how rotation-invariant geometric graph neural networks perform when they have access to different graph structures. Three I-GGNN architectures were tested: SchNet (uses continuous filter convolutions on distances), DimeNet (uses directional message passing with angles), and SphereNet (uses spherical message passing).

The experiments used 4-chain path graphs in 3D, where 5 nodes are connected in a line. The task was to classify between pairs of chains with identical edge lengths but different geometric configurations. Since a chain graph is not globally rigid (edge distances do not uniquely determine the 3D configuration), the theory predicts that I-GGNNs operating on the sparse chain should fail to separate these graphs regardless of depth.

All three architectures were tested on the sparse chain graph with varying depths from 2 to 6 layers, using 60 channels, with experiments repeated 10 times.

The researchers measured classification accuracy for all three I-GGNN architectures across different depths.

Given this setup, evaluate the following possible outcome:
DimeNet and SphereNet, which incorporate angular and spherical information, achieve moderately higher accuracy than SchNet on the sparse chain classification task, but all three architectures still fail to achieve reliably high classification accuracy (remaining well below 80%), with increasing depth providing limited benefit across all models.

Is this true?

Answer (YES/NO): NO